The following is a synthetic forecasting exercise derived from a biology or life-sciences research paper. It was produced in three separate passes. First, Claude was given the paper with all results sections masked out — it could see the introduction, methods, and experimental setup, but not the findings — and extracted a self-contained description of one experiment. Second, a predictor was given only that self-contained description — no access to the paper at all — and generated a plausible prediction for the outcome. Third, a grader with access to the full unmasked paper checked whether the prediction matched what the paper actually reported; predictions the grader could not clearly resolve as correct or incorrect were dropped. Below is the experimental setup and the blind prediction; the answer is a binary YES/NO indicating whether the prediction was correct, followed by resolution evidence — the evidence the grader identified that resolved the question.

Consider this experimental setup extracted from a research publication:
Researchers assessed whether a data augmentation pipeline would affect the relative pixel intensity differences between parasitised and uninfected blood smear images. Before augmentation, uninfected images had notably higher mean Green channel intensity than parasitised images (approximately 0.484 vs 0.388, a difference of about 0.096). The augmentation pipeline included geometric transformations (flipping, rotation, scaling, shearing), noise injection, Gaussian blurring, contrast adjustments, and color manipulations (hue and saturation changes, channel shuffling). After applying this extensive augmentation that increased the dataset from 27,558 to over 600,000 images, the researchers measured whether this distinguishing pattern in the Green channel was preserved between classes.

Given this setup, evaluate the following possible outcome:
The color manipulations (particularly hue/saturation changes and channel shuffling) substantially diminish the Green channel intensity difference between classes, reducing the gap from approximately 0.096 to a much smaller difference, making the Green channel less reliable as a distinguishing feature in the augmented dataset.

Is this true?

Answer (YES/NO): NO